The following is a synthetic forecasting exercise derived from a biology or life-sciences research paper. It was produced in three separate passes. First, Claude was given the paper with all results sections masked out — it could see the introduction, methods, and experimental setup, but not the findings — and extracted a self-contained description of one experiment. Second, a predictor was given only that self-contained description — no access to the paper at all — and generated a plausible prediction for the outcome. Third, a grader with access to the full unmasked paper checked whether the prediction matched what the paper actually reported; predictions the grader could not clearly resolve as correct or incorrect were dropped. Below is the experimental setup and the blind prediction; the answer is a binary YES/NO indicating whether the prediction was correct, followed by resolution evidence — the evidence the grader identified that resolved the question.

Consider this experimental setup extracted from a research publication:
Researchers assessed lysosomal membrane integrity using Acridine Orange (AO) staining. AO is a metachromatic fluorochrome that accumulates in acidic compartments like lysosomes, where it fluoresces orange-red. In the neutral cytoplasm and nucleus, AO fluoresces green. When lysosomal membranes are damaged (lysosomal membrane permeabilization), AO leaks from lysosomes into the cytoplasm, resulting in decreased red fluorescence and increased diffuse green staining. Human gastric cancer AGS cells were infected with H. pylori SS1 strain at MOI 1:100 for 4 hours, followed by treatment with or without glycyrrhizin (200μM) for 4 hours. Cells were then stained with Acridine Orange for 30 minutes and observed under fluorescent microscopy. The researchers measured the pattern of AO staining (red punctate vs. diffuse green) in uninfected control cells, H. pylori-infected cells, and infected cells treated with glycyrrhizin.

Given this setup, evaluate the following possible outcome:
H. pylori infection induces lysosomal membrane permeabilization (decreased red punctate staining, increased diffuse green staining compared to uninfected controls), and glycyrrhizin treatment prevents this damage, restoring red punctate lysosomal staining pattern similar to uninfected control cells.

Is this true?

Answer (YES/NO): YES